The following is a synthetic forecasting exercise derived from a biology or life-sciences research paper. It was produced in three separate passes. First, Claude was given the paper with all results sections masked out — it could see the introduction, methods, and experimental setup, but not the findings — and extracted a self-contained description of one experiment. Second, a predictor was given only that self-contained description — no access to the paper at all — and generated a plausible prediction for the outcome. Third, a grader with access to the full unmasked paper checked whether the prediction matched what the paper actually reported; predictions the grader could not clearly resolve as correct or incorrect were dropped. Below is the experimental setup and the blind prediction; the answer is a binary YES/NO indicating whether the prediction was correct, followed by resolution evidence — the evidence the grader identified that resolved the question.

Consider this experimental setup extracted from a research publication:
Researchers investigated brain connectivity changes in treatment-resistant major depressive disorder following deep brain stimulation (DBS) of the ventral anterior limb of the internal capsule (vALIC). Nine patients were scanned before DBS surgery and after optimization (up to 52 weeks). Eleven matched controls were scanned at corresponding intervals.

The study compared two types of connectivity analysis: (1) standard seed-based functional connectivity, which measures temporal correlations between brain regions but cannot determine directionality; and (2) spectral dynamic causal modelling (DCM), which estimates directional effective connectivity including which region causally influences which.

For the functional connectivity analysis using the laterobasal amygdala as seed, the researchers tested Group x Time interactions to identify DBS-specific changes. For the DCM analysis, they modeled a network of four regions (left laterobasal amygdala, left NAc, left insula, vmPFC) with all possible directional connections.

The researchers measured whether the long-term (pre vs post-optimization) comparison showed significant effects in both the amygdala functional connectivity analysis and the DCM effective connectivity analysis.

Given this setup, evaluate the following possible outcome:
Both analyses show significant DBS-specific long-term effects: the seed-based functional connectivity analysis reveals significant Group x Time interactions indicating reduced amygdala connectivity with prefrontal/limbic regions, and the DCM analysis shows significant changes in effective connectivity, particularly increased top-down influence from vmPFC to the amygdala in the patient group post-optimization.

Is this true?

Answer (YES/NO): NO